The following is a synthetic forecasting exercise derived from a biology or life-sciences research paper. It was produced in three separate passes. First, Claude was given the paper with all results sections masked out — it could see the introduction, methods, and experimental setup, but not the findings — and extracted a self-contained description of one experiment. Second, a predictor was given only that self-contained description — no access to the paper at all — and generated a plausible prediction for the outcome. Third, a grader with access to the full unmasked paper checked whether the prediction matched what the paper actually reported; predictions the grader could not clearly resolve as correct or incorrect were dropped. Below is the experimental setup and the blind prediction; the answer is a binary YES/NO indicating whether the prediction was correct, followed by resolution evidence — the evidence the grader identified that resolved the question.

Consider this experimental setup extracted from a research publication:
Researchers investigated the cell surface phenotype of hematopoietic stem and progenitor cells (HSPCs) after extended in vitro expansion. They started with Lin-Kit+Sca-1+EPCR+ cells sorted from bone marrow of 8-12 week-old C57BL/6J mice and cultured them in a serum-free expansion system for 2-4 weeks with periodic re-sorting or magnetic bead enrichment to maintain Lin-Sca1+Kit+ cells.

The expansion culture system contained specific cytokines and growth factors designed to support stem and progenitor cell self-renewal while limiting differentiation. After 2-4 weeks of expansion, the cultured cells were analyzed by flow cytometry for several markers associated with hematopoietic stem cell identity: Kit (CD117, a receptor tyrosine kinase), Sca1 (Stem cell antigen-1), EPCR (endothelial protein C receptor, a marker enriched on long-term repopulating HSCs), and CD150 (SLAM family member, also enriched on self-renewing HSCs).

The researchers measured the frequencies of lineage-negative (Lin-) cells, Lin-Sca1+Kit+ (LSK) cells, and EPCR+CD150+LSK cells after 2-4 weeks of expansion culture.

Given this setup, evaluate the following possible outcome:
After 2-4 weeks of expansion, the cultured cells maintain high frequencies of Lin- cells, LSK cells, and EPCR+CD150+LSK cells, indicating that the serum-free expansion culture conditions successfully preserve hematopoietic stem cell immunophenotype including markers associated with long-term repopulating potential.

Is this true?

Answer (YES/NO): NO